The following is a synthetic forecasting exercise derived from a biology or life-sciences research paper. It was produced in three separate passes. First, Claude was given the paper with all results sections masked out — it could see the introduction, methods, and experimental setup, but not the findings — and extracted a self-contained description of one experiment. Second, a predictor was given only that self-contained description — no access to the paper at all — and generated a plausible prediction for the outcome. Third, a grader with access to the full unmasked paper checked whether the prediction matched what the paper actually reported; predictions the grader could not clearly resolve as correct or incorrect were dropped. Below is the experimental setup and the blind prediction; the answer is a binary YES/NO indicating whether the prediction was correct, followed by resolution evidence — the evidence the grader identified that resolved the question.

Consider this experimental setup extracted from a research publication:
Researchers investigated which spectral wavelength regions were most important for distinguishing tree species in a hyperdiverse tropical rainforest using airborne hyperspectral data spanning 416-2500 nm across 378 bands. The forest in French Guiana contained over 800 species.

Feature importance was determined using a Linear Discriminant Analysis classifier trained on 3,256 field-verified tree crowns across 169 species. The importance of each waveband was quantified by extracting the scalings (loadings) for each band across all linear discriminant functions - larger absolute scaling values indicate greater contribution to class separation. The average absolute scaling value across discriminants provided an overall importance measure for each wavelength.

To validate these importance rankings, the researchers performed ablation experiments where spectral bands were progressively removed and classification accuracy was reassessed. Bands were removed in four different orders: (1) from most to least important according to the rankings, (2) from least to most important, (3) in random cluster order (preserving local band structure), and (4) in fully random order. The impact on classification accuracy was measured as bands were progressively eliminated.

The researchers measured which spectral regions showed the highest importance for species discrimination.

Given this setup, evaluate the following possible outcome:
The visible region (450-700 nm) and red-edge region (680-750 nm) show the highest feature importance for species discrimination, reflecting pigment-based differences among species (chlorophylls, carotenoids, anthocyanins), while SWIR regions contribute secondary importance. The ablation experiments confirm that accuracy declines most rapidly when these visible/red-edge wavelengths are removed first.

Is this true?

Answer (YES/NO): NO